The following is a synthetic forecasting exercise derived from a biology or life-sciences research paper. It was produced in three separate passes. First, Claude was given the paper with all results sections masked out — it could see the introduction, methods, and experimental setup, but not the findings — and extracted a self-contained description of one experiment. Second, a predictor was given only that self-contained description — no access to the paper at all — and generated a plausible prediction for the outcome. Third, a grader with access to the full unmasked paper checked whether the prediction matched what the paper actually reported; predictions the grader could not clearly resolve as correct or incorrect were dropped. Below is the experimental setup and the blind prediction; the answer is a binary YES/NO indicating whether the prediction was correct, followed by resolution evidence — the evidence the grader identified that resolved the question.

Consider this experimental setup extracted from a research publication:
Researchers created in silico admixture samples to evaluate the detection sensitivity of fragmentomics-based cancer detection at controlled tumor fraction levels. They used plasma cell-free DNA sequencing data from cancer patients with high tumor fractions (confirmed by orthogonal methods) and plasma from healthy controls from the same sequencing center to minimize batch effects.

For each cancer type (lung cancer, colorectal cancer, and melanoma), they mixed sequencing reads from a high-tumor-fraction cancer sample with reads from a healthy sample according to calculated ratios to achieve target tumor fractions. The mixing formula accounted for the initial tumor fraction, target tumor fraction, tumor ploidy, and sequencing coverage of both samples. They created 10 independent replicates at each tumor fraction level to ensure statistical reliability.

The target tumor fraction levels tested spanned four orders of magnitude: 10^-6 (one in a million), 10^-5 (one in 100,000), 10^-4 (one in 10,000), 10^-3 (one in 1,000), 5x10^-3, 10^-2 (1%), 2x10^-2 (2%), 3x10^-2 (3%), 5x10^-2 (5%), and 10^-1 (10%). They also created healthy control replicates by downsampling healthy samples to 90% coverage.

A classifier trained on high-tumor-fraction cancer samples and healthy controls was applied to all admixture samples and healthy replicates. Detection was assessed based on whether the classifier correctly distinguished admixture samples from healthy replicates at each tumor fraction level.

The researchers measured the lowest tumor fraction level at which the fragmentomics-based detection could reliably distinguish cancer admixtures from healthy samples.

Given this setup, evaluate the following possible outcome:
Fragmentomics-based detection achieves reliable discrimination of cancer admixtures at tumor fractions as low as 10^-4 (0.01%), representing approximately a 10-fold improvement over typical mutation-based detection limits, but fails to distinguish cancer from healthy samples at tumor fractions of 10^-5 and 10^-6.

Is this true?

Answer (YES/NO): NO